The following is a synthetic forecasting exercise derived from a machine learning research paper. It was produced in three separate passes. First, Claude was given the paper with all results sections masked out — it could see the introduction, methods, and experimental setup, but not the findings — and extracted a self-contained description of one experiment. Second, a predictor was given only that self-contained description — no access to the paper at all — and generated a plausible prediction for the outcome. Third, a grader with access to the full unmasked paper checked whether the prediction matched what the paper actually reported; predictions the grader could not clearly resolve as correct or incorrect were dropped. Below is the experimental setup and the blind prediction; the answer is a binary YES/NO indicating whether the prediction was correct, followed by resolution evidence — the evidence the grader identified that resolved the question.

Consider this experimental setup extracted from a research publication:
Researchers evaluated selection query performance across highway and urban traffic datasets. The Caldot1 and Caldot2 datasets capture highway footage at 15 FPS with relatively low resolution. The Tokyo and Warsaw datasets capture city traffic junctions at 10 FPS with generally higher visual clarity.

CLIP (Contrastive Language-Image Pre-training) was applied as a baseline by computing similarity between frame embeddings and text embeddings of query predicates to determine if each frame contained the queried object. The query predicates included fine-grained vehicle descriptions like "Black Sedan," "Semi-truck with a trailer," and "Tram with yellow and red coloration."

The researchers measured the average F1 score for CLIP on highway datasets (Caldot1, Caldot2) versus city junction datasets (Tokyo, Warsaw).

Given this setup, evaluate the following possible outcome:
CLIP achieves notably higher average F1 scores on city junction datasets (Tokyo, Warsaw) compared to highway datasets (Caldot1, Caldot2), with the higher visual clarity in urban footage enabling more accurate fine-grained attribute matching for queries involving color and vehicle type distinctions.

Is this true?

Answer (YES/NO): YES